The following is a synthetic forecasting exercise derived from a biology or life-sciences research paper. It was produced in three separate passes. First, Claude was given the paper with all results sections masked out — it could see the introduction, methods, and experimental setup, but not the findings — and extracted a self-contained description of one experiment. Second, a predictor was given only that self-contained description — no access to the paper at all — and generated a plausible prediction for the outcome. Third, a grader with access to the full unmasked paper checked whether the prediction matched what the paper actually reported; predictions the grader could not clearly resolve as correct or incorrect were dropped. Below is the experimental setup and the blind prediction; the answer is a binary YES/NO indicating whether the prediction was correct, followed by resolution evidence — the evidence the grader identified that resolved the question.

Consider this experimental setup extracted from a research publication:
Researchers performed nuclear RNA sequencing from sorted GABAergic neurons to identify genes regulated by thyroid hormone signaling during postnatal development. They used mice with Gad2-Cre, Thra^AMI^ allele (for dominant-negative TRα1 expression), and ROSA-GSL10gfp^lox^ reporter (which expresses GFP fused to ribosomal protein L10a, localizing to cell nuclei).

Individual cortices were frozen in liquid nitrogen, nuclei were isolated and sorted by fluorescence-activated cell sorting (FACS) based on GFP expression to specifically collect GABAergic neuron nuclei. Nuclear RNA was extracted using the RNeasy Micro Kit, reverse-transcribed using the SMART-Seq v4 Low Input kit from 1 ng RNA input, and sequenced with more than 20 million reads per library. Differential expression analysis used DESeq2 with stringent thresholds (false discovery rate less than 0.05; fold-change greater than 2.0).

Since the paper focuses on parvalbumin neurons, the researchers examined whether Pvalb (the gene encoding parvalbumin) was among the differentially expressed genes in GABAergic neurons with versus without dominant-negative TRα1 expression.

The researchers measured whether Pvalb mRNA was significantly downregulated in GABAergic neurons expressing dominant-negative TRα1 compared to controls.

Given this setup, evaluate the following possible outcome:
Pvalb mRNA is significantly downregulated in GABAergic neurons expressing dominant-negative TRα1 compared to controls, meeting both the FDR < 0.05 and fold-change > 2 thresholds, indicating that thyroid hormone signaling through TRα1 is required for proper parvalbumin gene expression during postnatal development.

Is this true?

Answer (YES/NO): YES